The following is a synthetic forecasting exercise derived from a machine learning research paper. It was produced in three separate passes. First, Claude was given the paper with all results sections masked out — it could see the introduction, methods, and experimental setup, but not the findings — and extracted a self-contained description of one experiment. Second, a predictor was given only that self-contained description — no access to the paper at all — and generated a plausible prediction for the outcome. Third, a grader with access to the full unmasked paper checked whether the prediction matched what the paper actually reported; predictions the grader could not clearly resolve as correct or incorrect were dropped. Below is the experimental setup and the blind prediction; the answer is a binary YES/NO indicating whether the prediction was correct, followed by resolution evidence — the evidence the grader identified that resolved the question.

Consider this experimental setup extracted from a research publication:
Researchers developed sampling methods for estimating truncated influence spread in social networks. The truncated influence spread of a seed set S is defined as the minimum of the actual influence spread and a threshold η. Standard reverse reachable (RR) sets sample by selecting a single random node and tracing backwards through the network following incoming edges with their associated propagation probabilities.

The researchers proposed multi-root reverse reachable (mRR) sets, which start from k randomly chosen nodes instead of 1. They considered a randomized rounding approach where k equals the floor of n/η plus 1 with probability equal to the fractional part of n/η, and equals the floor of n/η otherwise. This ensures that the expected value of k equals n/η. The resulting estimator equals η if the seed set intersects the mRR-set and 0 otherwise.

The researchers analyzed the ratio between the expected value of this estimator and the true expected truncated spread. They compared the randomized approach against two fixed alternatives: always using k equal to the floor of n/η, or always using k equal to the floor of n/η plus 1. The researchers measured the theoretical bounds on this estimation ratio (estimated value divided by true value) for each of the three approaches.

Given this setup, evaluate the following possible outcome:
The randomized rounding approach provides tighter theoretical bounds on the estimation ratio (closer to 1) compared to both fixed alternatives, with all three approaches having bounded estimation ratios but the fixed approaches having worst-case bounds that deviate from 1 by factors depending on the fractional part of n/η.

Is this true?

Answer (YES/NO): NO